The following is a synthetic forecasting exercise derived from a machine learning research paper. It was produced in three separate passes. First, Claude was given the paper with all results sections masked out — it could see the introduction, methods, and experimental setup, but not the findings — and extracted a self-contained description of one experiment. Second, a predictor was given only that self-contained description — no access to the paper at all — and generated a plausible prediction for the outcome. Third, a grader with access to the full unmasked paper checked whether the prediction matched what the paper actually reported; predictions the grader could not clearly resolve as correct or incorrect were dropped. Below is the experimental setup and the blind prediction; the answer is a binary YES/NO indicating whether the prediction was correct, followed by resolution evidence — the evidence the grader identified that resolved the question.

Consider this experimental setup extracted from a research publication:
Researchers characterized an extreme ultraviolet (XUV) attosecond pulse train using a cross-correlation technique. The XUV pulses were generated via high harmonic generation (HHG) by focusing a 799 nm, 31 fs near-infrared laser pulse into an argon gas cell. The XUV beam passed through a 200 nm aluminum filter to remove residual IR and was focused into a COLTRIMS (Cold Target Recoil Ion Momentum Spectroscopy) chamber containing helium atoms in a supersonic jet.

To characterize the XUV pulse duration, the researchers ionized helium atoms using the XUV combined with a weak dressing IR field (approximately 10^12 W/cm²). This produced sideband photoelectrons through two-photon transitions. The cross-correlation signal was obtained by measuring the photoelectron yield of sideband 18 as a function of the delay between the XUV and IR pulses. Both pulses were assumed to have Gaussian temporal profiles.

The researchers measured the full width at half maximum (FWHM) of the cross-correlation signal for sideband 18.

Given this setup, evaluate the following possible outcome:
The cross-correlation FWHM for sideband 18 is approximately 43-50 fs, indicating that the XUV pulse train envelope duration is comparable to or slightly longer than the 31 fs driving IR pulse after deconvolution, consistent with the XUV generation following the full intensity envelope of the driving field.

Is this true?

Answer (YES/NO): NO